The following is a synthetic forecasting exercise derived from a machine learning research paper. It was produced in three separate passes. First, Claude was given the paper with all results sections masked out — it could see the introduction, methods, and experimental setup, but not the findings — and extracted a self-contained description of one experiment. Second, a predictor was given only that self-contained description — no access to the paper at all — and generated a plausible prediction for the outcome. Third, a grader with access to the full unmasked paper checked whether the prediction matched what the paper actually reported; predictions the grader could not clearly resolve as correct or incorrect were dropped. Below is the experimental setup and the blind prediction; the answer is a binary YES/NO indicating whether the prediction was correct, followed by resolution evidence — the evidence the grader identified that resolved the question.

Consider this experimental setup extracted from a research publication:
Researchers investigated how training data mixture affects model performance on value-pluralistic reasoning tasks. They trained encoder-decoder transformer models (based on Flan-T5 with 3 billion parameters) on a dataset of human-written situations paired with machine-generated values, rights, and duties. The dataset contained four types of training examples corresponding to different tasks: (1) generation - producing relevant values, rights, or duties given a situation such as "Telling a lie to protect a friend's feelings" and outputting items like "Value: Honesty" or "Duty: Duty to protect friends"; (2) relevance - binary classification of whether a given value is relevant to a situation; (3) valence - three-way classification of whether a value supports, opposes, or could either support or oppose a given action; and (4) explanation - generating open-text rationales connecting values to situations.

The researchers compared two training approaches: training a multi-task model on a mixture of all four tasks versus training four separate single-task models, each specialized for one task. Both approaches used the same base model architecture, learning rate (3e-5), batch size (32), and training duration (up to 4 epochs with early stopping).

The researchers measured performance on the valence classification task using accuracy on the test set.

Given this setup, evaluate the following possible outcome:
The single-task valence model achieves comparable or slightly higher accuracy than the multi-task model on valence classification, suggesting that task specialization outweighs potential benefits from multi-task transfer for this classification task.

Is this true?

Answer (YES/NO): NO